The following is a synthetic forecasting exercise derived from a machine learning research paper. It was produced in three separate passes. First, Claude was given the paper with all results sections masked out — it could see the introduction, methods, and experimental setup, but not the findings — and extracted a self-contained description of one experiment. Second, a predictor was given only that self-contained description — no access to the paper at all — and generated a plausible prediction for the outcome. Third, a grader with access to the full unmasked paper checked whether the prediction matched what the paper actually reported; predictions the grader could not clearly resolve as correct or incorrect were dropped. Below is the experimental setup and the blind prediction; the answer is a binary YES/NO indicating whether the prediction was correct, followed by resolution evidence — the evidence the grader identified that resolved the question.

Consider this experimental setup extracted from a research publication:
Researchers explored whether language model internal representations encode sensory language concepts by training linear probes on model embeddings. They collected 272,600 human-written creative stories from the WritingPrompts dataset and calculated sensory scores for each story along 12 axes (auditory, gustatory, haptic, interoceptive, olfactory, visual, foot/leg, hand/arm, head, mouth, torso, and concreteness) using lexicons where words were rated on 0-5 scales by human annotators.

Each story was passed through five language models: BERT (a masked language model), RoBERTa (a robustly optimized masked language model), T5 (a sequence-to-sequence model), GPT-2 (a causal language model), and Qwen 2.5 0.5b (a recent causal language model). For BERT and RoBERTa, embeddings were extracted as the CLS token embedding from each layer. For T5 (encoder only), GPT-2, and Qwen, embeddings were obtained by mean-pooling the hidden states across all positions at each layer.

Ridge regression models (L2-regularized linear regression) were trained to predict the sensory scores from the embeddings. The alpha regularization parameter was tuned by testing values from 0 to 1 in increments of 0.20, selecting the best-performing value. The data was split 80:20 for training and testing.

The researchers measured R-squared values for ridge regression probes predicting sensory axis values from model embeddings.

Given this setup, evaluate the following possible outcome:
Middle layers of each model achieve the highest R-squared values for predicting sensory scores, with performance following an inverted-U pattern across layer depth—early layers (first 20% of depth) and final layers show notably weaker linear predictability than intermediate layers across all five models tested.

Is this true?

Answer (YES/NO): NO